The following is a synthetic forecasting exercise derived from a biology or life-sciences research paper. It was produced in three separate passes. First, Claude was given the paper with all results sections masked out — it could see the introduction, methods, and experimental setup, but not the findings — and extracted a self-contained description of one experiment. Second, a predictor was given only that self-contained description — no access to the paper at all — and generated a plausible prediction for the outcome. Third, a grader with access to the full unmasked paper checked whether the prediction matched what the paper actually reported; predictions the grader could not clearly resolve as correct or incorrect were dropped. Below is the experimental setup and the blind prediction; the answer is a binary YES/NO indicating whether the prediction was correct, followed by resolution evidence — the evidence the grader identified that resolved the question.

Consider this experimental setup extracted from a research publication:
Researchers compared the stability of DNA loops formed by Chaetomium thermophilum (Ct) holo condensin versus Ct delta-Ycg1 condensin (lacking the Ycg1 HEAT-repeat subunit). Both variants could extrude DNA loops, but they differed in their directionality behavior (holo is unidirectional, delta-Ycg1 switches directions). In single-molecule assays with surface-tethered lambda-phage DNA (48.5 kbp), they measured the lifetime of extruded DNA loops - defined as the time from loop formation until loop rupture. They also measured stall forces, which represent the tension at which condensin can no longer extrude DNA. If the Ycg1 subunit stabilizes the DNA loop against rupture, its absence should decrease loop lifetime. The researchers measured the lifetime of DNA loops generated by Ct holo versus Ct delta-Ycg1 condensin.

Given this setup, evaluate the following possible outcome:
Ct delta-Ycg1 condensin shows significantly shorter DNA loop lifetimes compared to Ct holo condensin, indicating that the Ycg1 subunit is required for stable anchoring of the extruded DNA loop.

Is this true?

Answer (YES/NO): NO